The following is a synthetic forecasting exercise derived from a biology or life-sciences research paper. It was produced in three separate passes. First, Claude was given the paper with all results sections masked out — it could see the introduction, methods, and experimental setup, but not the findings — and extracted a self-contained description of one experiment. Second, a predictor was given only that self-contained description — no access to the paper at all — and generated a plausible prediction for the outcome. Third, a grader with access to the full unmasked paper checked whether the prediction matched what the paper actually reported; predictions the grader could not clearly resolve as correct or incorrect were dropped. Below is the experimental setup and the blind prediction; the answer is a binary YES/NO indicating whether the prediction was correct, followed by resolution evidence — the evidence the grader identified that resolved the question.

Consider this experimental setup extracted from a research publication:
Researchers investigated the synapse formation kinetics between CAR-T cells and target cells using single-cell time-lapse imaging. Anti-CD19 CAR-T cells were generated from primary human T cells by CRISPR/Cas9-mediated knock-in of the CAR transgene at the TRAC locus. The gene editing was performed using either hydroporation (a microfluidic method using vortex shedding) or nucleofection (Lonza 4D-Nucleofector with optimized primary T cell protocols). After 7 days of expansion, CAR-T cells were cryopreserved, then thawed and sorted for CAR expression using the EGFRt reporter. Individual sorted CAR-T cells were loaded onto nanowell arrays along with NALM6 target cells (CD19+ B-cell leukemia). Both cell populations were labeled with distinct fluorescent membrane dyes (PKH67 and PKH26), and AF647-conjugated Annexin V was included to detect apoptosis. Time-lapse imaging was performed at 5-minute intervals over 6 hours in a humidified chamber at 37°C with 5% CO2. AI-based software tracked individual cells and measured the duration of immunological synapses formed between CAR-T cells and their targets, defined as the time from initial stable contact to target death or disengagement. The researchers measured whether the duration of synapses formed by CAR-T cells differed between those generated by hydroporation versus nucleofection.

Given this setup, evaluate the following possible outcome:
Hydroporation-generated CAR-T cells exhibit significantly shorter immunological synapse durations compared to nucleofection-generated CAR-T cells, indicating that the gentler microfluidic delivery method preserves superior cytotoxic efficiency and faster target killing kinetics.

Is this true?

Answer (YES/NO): NO